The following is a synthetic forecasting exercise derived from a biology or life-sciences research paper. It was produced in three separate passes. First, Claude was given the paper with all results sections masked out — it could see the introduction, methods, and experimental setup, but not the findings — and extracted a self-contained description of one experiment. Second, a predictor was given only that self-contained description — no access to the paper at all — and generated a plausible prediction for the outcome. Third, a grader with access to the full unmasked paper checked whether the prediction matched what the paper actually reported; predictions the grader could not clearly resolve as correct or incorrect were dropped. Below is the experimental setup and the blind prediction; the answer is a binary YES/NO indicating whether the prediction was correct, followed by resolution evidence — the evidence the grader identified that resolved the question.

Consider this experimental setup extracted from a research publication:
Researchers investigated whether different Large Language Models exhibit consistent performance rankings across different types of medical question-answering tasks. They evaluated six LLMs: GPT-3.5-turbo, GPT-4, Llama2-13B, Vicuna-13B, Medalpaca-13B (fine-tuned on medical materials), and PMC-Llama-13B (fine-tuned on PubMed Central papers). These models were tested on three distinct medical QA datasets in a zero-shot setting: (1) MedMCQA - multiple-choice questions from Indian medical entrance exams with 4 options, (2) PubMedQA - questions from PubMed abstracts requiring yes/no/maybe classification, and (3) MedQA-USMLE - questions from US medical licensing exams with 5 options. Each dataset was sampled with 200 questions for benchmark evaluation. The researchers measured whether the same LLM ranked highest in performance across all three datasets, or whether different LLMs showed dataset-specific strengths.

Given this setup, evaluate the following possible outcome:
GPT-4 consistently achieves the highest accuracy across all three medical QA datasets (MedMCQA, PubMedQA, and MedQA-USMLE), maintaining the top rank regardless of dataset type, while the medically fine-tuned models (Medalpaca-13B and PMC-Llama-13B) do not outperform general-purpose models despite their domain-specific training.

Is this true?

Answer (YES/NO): NO